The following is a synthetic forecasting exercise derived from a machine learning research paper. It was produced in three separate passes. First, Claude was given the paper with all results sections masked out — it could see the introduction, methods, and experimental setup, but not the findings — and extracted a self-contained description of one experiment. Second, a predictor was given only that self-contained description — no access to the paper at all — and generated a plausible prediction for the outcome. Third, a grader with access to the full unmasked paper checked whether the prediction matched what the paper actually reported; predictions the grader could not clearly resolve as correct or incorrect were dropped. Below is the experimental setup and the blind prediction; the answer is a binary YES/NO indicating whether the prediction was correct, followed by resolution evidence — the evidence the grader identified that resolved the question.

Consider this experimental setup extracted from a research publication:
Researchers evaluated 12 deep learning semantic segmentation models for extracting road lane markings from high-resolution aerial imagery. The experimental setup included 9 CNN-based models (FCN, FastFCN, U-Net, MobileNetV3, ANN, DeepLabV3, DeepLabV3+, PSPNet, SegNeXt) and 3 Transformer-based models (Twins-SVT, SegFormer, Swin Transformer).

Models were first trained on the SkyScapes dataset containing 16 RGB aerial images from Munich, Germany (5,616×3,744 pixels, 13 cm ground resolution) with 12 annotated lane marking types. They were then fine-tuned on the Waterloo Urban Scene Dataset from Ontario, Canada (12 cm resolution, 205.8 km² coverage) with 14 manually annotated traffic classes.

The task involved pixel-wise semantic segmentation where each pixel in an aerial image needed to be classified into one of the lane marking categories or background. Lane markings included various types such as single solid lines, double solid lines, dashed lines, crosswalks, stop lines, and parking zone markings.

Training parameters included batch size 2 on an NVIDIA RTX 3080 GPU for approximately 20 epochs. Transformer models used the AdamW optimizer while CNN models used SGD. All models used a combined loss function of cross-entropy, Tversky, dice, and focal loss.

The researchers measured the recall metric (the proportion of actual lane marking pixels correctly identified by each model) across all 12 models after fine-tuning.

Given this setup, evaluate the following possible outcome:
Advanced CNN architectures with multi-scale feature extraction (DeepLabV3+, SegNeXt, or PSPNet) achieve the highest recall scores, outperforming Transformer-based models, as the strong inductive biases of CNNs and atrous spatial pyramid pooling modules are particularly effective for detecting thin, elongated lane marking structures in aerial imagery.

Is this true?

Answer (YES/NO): NO